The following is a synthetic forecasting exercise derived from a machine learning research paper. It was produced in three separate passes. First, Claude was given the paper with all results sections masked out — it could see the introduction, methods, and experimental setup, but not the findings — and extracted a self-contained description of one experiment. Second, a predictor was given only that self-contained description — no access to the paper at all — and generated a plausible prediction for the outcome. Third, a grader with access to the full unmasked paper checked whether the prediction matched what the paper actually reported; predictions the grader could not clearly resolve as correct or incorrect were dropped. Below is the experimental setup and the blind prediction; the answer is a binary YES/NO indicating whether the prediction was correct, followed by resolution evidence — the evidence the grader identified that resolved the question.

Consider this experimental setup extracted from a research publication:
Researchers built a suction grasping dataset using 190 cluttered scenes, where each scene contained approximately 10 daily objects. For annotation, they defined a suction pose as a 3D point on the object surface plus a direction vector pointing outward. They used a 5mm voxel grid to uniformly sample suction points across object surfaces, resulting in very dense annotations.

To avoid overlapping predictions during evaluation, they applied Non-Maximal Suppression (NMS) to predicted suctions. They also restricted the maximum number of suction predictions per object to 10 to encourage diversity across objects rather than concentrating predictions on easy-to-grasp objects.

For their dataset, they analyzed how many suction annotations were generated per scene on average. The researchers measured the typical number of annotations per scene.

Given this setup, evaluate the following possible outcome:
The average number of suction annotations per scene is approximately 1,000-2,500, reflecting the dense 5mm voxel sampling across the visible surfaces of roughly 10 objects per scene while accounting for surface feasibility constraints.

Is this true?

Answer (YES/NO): NO